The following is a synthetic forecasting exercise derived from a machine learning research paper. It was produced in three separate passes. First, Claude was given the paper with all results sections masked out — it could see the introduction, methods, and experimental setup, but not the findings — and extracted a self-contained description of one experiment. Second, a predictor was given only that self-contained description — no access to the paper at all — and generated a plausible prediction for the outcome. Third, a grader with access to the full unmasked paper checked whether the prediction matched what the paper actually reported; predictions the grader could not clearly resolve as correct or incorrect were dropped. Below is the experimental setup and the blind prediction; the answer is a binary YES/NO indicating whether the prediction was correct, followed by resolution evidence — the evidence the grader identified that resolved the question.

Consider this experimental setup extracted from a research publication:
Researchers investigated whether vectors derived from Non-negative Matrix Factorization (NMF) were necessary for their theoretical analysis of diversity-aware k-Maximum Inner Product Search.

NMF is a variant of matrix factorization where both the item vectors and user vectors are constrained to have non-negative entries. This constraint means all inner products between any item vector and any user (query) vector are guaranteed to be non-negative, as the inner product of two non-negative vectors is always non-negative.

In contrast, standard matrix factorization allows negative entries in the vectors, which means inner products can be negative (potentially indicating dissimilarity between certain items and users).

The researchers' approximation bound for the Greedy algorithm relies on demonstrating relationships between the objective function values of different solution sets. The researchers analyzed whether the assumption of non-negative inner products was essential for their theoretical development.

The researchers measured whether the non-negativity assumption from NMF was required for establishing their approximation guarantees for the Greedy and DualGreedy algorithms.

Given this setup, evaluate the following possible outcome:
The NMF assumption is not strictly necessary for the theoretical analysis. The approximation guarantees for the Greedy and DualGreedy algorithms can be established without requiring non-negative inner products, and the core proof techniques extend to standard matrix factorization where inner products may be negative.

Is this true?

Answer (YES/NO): NO